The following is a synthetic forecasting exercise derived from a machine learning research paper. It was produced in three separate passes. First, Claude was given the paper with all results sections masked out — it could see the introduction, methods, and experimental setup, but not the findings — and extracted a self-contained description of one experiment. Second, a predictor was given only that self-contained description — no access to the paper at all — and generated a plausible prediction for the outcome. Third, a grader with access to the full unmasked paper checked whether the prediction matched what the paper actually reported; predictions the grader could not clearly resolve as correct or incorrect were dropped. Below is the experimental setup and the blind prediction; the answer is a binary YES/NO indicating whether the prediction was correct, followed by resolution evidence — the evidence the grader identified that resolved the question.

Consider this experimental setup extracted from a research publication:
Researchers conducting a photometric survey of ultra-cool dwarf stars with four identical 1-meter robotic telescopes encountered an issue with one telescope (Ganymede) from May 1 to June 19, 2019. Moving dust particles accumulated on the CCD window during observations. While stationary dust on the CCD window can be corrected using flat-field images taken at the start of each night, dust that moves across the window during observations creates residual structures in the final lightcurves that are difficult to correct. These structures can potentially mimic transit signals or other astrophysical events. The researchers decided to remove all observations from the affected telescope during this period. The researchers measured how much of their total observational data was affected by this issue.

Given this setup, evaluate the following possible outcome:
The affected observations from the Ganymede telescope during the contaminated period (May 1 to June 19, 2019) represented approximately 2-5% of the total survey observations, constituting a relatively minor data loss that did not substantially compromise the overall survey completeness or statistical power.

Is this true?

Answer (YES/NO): NO